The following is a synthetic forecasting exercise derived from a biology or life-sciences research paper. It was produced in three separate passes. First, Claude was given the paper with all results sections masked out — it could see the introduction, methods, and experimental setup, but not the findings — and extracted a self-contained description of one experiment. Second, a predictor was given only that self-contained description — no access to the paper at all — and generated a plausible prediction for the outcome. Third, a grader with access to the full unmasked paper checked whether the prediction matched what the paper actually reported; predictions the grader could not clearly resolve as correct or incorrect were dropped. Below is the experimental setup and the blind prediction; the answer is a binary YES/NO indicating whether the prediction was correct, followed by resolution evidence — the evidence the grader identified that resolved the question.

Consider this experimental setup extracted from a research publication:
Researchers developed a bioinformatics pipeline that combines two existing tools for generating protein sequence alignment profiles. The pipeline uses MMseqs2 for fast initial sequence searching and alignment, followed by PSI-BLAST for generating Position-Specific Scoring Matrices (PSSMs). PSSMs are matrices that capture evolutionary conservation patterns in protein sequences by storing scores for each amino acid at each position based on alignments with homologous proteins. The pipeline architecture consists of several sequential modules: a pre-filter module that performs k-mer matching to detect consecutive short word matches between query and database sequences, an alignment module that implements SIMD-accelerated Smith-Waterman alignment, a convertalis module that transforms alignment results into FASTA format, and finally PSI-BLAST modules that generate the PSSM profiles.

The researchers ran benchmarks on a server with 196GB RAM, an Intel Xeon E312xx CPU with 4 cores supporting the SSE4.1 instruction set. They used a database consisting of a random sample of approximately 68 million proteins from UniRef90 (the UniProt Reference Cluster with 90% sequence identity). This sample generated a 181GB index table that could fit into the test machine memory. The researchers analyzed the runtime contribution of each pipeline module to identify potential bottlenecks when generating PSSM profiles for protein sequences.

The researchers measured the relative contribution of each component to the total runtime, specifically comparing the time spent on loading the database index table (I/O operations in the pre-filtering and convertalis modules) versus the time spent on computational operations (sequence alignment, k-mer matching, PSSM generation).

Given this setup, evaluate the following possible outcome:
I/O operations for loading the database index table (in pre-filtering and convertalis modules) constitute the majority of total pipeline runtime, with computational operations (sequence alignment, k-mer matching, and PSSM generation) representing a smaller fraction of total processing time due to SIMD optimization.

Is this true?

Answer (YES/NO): YES